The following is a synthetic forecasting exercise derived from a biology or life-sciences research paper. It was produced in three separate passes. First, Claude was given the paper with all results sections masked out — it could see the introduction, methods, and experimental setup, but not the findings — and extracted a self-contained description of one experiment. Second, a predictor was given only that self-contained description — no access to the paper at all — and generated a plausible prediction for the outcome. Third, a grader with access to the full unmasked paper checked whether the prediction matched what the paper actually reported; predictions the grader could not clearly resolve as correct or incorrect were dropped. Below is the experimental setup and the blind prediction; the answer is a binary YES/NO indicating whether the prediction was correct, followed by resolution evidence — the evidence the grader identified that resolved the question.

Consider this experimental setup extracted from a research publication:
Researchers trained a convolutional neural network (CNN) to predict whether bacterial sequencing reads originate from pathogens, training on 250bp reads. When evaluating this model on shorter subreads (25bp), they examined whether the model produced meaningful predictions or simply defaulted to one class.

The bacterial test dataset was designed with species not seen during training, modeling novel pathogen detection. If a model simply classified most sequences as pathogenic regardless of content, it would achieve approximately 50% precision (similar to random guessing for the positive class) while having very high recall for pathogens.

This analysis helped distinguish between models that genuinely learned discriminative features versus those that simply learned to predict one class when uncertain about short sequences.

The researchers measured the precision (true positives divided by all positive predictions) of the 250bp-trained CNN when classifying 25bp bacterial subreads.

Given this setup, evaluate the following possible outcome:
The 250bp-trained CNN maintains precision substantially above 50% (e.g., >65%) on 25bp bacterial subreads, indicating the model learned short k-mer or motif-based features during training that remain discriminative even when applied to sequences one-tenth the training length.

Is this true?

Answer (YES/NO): NO